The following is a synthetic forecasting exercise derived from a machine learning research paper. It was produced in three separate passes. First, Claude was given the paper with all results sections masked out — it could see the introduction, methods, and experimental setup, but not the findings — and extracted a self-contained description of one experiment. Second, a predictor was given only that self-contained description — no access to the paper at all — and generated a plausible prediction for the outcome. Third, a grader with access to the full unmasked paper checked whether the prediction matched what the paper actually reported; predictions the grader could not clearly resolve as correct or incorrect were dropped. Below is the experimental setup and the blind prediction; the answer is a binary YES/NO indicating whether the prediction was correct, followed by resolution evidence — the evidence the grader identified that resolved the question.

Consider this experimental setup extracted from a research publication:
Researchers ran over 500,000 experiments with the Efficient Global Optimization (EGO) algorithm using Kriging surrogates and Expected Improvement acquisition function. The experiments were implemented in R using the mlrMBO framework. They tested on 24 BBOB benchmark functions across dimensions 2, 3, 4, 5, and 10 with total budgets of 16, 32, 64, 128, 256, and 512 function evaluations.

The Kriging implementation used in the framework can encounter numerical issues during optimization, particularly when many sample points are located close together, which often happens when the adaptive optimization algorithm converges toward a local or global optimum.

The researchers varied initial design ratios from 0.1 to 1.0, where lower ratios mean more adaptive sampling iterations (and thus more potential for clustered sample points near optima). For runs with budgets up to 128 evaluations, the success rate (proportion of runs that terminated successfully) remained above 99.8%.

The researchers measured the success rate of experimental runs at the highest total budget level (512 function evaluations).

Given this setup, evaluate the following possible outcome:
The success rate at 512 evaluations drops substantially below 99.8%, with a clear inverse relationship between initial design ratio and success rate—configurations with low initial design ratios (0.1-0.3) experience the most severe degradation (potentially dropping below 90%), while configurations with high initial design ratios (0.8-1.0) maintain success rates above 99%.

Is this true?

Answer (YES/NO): NO